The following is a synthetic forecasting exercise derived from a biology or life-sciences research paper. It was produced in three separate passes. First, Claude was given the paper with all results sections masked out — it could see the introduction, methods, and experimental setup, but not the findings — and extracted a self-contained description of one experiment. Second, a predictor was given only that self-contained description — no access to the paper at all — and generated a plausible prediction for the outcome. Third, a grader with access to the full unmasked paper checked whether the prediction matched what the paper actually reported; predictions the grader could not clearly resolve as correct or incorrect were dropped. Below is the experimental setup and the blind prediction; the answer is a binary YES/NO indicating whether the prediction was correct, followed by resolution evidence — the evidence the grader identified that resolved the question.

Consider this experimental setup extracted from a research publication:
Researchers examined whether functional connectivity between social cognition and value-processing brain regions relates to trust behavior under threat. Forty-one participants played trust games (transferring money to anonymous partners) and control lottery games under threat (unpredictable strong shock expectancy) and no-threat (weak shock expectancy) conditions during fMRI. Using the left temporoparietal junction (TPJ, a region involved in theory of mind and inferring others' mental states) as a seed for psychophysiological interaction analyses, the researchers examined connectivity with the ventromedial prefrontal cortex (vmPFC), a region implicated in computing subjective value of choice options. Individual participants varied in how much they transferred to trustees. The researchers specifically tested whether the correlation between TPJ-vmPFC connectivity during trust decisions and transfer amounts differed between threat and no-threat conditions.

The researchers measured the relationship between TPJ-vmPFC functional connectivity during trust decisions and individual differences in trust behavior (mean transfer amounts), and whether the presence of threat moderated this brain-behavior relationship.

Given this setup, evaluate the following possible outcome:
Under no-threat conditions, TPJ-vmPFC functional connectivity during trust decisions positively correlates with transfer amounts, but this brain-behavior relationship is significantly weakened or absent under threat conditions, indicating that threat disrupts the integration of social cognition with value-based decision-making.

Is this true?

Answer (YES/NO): NO